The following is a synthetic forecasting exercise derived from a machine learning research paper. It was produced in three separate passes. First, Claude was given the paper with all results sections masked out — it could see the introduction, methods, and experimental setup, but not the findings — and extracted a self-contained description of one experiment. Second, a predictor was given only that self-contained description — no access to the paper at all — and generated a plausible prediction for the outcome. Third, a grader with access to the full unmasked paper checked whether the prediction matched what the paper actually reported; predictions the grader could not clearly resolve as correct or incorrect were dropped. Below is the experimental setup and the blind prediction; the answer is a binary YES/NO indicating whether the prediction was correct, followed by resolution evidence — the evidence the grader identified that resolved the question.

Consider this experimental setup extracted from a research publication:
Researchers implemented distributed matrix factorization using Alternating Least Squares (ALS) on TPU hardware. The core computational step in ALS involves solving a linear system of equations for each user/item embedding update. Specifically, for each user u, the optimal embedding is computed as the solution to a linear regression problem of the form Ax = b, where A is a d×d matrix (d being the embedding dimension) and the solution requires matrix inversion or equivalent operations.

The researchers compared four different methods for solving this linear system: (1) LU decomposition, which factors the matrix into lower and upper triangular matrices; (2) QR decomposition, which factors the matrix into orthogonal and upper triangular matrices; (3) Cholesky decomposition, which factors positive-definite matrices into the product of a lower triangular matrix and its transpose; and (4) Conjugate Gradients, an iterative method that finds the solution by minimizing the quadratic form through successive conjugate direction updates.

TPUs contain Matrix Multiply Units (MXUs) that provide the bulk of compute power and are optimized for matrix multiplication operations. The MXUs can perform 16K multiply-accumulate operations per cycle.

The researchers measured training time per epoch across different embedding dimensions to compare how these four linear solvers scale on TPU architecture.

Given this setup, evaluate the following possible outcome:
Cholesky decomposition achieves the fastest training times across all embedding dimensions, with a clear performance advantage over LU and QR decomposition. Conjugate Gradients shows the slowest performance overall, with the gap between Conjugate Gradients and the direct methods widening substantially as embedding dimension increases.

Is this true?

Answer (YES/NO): NO